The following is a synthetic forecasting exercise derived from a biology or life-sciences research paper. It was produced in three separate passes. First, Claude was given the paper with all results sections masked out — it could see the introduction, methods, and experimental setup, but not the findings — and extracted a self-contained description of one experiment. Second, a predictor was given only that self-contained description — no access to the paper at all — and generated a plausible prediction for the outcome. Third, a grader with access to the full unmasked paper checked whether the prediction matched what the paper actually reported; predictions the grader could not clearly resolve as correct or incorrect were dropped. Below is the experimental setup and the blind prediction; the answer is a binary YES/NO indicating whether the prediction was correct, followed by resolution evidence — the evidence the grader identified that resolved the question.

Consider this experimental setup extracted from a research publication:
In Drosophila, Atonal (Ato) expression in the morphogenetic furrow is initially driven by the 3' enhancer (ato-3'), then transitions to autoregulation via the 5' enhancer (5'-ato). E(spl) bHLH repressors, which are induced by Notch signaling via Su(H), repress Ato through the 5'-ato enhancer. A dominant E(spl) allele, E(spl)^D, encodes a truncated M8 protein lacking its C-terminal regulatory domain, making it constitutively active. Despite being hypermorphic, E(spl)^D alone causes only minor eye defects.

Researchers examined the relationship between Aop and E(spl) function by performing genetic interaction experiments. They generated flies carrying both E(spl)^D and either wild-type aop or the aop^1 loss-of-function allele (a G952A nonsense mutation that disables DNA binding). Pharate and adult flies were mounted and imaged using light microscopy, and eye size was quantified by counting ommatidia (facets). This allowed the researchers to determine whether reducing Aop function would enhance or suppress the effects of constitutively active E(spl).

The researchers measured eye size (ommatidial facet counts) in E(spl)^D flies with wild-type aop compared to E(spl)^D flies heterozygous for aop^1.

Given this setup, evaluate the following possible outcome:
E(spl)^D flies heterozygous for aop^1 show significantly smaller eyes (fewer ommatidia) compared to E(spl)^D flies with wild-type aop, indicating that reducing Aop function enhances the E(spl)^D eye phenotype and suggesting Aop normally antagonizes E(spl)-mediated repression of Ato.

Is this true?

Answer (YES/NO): YES